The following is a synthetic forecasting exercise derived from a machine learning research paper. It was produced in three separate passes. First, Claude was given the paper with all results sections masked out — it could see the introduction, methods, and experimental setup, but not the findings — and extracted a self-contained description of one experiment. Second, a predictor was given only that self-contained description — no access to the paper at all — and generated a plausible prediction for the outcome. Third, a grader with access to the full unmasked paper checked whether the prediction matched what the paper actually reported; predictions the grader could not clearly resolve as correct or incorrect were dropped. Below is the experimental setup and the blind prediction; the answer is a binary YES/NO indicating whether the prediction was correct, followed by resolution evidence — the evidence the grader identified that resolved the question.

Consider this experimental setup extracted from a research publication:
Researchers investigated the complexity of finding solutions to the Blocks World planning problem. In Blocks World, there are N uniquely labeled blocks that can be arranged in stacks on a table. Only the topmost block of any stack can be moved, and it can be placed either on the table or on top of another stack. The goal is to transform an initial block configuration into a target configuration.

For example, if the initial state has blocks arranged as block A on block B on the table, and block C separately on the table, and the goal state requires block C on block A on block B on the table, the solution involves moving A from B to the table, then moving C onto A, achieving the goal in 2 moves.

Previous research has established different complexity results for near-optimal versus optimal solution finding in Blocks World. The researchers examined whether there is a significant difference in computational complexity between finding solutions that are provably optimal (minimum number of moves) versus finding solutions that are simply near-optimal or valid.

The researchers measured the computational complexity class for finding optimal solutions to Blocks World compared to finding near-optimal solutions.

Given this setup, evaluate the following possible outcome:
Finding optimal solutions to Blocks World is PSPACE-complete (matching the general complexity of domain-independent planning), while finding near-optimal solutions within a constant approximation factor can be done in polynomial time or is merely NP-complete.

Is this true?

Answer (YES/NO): NO